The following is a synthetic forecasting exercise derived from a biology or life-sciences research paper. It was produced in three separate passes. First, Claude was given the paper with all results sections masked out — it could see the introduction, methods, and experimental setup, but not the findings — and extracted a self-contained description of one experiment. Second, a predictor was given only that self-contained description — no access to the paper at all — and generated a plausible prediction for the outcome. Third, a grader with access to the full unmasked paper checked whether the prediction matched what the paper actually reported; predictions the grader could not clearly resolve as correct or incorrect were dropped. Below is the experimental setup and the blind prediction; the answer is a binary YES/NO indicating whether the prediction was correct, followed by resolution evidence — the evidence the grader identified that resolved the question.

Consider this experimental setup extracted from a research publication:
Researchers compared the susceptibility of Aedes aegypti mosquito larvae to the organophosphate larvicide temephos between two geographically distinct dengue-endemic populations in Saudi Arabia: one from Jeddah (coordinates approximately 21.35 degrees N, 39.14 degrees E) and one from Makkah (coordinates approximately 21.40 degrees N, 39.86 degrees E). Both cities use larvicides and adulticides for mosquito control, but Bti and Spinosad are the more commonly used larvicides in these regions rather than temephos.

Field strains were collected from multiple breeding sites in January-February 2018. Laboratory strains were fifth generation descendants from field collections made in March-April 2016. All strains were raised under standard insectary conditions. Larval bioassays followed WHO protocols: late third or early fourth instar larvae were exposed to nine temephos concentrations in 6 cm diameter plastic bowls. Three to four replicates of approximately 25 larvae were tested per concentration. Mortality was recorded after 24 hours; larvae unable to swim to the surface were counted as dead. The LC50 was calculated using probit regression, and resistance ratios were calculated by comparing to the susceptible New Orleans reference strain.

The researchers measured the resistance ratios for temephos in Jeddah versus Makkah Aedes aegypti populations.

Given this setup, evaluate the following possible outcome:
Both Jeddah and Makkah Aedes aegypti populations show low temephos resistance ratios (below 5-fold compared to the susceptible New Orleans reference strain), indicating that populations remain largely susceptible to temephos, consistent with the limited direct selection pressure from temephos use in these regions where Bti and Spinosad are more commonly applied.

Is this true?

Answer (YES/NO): YES